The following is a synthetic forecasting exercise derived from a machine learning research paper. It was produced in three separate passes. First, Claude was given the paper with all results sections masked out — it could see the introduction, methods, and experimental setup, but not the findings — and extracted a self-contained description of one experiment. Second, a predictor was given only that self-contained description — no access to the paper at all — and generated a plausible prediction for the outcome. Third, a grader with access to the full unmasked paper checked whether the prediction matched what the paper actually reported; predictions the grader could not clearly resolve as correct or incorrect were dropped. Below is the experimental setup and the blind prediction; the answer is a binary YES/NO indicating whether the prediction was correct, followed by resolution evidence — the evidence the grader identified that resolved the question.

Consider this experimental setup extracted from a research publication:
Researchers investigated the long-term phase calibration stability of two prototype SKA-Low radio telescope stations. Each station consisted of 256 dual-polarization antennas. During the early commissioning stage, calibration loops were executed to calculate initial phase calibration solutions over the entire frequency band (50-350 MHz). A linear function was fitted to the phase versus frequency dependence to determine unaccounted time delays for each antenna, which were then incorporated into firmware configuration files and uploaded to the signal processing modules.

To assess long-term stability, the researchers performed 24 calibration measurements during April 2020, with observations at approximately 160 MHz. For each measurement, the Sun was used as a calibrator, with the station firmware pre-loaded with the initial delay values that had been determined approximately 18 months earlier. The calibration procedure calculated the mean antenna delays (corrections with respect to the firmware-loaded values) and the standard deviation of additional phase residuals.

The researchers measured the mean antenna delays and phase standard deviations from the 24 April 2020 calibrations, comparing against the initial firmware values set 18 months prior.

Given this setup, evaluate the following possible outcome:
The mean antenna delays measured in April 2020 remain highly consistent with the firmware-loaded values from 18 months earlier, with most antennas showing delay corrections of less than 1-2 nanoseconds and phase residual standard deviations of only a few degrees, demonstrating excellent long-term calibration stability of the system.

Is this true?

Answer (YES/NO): YES